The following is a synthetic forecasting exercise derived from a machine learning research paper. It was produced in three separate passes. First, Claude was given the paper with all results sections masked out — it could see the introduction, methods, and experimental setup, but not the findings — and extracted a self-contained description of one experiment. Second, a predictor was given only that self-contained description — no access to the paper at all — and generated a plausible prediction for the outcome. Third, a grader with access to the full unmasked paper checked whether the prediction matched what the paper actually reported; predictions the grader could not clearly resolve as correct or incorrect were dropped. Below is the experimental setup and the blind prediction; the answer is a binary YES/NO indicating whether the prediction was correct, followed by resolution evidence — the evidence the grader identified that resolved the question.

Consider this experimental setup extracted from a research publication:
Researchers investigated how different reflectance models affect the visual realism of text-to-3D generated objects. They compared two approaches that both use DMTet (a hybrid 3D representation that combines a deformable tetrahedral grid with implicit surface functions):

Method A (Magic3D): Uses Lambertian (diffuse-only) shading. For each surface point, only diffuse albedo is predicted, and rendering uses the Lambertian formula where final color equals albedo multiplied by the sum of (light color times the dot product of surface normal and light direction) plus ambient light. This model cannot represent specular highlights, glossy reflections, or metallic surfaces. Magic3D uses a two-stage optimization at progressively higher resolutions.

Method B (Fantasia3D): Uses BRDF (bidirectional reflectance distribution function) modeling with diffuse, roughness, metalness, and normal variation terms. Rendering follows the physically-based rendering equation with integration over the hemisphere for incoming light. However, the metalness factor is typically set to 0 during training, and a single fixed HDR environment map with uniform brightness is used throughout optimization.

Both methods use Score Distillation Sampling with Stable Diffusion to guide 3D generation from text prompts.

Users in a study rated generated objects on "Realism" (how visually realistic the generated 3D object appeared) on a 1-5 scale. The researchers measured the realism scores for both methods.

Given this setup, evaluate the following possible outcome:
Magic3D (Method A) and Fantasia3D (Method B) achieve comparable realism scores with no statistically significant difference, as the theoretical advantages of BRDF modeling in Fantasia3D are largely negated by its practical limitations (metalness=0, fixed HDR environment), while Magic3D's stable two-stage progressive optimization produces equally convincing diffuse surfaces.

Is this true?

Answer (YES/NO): NO